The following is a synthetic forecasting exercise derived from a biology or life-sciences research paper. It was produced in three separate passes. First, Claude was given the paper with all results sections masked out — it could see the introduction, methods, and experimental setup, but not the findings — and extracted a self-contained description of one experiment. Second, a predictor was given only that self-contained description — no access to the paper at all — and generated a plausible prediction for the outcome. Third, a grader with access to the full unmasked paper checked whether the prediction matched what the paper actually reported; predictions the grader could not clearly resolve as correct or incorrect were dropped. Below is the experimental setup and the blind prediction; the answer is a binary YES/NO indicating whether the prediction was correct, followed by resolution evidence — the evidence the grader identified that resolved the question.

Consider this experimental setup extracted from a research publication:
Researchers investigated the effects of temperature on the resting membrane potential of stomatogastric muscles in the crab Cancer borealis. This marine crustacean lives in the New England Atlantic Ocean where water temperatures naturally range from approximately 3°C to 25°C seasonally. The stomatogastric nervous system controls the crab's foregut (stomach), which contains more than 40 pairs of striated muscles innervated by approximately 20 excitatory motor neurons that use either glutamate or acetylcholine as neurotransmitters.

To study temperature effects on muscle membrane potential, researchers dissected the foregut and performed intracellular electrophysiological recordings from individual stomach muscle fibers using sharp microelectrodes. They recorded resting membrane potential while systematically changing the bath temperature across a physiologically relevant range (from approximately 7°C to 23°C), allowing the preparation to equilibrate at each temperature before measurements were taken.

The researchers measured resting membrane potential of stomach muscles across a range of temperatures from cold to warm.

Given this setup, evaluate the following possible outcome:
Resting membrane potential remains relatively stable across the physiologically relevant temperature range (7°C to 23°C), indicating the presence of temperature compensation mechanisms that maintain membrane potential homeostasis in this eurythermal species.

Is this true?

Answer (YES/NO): NO